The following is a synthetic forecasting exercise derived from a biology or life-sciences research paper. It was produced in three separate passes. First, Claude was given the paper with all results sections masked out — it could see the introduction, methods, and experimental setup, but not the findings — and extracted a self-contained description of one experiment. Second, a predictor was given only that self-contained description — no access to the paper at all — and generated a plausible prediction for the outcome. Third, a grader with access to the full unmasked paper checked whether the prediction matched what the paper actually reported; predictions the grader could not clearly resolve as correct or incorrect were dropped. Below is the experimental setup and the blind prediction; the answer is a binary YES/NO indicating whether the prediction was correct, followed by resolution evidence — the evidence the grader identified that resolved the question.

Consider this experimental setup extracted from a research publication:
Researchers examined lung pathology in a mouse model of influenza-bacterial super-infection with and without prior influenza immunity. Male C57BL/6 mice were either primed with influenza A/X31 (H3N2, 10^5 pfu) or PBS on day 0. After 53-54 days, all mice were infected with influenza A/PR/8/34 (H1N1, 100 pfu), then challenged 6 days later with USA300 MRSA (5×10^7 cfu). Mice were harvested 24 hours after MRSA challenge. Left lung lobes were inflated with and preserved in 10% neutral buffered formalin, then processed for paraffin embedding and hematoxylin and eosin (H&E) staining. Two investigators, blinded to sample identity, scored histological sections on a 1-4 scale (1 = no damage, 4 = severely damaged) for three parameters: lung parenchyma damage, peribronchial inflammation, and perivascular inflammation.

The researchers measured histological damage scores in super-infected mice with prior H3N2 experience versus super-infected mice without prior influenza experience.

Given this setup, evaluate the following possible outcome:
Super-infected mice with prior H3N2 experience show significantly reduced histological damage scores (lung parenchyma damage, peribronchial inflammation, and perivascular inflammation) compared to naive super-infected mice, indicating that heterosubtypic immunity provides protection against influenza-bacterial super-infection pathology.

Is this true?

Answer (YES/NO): NO